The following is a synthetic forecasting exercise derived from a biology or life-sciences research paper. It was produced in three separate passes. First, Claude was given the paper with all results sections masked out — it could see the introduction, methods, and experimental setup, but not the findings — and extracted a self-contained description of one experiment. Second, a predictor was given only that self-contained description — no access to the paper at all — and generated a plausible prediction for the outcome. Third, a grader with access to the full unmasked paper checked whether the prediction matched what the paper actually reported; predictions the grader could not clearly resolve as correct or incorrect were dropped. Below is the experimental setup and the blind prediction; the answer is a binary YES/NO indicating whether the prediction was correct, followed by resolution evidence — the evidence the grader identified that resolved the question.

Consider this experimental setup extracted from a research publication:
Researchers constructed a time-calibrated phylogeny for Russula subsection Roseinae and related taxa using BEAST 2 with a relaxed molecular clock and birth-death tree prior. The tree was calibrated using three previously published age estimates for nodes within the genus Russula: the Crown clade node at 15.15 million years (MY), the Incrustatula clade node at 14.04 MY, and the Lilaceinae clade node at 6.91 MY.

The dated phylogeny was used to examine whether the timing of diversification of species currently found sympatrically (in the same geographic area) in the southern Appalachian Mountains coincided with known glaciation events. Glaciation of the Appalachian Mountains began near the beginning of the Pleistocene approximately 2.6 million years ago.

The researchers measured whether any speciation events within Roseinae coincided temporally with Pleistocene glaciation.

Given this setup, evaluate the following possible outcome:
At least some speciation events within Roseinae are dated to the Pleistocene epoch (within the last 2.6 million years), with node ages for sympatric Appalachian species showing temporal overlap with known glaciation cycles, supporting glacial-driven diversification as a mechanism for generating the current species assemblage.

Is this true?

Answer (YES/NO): YES